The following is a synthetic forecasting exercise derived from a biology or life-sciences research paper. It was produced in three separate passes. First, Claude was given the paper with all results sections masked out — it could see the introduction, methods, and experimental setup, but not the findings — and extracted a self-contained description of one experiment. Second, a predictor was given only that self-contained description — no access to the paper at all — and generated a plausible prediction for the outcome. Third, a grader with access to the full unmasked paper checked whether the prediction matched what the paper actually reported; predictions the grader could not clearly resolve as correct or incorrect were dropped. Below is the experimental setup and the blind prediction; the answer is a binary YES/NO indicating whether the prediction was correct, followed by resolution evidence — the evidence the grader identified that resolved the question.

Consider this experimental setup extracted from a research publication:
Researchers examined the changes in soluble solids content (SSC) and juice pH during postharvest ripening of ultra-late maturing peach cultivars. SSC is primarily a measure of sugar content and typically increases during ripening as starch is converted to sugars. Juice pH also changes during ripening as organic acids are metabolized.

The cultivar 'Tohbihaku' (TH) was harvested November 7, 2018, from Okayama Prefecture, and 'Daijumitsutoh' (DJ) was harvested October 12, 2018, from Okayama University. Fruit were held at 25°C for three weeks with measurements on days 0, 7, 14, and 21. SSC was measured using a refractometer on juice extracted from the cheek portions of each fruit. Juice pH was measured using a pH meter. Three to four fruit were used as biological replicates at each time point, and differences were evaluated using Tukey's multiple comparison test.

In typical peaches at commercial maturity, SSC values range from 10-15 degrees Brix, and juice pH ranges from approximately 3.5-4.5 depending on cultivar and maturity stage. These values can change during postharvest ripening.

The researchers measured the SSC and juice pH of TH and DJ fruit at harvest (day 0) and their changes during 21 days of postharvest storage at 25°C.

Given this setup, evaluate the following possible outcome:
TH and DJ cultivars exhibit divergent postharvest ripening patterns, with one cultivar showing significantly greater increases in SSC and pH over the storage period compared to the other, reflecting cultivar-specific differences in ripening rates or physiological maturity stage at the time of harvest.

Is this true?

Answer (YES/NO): NO